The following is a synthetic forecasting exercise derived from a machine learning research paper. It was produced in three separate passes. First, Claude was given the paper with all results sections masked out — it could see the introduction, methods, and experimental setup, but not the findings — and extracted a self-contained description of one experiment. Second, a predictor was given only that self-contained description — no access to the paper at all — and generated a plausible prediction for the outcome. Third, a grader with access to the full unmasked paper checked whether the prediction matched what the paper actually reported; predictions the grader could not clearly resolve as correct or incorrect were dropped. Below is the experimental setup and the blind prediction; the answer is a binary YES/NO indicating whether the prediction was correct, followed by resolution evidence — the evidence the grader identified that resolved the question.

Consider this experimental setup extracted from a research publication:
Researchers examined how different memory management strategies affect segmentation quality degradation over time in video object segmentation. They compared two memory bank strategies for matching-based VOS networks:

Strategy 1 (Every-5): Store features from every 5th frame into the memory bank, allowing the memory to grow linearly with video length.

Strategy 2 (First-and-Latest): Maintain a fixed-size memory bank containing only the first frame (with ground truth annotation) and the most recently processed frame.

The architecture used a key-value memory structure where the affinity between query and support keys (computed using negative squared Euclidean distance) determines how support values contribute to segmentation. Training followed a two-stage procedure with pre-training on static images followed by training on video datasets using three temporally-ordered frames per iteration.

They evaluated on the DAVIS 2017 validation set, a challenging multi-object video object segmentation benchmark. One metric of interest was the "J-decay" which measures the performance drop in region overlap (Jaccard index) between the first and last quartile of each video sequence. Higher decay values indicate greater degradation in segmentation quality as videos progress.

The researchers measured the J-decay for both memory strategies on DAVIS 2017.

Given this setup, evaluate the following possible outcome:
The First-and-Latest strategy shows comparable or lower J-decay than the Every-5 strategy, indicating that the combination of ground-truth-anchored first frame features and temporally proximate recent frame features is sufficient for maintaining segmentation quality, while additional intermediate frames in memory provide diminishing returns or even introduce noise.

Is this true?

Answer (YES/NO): NO